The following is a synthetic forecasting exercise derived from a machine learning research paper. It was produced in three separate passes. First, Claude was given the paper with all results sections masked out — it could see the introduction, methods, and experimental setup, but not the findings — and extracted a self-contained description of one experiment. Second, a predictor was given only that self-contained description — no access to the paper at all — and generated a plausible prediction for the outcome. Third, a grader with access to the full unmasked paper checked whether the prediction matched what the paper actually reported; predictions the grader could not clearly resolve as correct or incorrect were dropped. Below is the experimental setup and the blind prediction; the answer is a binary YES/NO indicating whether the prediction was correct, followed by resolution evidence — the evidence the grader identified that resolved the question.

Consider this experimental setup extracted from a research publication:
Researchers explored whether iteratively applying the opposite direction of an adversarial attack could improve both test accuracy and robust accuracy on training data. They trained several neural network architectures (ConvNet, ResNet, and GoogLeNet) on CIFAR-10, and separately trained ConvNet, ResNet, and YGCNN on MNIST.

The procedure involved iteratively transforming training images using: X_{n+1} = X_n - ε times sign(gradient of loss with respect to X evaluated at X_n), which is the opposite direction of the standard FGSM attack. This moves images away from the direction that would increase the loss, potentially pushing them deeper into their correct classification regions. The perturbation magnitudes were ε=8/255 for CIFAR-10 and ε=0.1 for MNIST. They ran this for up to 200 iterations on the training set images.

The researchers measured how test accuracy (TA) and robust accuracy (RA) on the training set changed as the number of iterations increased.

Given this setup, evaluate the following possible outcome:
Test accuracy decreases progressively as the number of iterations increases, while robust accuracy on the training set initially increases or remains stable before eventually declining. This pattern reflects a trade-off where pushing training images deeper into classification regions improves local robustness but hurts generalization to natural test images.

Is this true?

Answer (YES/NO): NO